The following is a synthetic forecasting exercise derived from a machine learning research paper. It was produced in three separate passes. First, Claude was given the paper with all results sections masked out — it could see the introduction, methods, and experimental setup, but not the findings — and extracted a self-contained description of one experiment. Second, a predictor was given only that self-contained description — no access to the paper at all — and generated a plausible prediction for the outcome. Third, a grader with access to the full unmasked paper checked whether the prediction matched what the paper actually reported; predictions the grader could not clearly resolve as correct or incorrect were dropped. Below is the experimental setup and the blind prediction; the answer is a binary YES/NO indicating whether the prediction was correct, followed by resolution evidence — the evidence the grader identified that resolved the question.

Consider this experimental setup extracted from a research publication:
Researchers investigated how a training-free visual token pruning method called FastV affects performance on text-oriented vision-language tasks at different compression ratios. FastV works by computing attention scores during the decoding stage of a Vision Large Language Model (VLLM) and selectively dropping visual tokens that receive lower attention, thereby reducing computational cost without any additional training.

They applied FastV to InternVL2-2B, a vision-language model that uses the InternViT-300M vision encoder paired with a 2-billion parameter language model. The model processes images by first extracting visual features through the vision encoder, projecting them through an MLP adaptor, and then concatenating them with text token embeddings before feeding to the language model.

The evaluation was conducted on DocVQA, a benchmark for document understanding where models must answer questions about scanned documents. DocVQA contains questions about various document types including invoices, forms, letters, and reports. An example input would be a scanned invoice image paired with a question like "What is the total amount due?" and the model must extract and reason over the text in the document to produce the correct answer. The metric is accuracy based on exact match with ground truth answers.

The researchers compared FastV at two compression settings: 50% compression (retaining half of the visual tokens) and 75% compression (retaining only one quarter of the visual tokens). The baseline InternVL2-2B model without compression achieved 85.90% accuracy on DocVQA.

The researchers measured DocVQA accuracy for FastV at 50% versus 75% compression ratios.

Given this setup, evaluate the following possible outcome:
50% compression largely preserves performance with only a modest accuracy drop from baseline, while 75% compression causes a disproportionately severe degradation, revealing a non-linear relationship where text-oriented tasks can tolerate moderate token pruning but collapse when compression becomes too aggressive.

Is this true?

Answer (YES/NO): YES